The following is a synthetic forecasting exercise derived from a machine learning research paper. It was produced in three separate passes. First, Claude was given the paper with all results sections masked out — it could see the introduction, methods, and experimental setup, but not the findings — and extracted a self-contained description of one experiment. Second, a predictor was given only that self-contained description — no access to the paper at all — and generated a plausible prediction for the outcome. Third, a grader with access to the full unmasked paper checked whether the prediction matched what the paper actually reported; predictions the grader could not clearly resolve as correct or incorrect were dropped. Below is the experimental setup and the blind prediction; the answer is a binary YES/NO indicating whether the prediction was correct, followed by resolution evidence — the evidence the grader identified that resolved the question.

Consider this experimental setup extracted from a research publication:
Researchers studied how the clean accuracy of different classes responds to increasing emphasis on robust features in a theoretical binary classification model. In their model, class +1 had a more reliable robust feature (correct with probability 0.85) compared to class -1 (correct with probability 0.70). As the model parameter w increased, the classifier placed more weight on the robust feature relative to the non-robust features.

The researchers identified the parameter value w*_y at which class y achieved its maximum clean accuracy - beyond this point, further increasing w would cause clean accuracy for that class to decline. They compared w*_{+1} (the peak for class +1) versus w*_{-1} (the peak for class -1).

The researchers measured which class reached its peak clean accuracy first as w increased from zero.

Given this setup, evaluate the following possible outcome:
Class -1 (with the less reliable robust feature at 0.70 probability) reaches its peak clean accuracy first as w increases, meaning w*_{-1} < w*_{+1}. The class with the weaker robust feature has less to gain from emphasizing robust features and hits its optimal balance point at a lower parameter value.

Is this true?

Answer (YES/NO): YES